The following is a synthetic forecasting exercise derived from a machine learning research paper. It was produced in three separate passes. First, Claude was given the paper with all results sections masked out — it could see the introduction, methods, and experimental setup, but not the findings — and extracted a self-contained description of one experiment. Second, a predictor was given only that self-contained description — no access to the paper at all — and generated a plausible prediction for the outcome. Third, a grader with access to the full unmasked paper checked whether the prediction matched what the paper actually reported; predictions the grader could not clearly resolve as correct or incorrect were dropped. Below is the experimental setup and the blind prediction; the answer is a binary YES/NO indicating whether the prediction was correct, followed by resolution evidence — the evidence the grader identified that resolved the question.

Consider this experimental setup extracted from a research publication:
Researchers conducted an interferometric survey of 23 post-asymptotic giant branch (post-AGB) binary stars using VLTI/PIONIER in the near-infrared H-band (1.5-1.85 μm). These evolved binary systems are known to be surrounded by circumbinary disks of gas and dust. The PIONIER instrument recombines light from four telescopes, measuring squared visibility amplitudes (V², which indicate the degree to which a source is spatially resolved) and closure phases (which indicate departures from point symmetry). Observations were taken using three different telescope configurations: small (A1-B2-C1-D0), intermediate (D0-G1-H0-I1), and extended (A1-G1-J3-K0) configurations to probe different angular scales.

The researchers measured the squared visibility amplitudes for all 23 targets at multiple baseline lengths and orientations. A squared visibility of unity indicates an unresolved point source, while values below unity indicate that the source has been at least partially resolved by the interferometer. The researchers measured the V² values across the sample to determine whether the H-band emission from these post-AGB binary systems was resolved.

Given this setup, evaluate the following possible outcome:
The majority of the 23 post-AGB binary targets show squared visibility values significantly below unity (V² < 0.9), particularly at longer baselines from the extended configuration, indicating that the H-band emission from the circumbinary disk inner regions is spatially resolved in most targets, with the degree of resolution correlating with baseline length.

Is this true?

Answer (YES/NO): YES